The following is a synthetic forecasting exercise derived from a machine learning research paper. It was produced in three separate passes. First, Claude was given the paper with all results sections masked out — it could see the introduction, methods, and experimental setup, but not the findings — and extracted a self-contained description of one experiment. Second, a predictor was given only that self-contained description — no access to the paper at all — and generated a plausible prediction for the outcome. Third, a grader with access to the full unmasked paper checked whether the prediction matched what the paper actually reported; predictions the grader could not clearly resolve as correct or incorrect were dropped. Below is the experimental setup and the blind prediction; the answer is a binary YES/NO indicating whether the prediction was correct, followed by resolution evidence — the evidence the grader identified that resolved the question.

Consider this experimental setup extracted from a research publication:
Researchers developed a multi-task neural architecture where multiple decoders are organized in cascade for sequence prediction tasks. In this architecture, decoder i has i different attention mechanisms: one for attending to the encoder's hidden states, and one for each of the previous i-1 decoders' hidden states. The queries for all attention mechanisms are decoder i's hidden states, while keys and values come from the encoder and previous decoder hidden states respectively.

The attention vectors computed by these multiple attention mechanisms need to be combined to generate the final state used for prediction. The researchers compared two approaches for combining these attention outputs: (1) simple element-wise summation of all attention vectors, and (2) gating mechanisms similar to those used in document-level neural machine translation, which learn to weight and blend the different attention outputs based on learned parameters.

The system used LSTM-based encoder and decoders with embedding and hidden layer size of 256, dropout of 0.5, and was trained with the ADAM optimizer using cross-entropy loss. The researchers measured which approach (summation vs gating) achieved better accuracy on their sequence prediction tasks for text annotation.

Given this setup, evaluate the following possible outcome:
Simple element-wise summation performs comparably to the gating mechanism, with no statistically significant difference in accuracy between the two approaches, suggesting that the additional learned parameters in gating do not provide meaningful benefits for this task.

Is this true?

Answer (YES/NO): NO